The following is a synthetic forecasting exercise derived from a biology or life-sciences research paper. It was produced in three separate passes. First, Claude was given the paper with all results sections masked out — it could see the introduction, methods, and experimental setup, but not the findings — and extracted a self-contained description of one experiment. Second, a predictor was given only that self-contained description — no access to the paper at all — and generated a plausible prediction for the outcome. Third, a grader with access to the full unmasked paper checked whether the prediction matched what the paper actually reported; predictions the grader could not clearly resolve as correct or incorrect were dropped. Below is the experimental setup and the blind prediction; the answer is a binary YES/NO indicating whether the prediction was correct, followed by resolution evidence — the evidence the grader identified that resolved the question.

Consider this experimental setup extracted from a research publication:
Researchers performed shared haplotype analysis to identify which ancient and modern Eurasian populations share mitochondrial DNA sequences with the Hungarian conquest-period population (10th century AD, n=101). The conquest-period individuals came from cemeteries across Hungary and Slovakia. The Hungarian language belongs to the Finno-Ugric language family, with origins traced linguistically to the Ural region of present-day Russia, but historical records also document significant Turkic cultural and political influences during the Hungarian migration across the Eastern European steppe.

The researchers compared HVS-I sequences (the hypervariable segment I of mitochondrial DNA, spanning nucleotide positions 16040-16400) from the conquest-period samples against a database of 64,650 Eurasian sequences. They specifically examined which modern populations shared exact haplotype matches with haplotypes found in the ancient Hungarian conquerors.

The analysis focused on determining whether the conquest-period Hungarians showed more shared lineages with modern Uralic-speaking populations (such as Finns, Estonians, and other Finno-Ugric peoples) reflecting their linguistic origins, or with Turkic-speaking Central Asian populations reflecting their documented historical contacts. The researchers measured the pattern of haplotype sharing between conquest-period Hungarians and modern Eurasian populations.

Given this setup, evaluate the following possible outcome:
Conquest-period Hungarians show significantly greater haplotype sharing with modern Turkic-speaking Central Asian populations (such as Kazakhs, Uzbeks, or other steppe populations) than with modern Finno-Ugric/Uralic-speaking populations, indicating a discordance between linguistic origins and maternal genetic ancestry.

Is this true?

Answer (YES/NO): NO